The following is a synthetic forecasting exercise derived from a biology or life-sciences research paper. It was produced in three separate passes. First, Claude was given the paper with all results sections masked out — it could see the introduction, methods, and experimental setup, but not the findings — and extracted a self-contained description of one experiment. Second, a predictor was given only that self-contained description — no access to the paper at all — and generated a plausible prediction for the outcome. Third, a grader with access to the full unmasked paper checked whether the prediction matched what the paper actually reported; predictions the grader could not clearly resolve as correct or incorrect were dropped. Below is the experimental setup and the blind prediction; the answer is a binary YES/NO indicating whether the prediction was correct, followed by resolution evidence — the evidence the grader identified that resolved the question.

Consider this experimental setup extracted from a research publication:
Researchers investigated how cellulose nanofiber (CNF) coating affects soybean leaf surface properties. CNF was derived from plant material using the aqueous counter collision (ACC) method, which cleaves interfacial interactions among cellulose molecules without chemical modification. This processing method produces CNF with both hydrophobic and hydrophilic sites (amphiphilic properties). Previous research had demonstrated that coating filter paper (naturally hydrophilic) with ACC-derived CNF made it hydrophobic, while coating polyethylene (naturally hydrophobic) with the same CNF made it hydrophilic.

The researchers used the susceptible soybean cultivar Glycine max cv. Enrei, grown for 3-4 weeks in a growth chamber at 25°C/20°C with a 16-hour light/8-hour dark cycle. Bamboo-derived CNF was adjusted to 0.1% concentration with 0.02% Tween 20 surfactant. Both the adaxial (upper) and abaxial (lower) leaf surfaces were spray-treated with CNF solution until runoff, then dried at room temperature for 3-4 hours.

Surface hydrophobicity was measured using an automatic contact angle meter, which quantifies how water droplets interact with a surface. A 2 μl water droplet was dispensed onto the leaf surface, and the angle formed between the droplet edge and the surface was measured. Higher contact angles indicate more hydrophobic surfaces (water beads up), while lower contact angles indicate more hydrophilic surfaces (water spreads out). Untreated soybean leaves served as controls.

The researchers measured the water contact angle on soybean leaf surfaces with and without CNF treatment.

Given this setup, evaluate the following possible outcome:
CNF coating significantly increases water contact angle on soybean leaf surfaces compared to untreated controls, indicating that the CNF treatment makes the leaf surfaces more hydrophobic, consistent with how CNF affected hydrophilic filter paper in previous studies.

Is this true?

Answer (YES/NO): NO